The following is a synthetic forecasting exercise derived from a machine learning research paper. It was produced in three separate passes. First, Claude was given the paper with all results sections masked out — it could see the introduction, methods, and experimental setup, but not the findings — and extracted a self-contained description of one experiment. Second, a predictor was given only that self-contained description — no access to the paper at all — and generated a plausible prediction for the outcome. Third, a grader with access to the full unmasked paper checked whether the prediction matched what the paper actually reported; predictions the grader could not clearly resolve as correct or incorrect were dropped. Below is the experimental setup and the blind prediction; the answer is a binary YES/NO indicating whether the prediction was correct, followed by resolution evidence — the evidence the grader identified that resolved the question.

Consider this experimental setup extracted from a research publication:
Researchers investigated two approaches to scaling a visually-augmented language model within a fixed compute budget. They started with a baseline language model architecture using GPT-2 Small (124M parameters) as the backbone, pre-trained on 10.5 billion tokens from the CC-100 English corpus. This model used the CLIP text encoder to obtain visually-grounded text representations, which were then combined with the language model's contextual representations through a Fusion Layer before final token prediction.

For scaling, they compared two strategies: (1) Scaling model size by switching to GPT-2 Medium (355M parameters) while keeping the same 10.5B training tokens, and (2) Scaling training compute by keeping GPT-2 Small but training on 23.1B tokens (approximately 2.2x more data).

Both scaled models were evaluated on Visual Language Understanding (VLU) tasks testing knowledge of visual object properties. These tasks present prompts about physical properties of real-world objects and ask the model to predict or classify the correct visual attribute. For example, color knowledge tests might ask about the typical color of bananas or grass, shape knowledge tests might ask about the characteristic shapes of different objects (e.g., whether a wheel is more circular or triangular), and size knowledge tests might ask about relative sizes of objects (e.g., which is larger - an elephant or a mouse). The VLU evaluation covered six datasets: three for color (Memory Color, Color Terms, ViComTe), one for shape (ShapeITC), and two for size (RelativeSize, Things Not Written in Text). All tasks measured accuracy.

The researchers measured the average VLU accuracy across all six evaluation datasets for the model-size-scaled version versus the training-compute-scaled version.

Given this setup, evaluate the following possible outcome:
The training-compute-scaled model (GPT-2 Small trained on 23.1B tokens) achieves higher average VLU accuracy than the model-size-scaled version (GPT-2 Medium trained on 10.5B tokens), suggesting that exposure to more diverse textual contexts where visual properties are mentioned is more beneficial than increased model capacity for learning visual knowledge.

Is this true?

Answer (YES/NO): NO